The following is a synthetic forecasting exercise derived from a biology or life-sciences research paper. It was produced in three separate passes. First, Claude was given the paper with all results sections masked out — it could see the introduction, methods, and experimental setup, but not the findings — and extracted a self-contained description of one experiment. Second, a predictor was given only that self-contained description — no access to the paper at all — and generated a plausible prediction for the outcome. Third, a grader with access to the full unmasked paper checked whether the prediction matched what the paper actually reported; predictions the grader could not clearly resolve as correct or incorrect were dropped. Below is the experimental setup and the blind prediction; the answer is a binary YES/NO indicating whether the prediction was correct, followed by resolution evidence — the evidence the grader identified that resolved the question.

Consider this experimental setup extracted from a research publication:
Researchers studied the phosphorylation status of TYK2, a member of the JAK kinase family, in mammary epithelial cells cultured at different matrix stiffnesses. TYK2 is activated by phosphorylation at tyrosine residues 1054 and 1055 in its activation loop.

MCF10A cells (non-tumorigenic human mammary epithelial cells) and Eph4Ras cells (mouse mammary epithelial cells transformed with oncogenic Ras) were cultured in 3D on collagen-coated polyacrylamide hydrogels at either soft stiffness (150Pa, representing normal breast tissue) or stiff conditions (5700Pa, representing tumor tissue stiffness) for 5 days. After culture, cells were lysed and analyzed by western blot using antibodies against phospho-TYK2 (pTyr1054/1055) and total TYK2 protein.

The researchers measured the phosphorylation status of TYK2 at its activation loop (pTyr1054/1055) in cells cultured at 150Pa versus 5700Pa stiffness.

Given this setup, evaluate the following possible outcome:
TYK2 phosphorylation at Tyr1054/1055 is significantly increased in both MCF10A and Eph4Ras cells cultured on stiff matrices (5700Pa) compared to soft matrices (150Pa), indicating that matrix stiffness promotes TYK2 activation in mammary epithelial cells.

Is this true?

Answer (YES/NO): NO